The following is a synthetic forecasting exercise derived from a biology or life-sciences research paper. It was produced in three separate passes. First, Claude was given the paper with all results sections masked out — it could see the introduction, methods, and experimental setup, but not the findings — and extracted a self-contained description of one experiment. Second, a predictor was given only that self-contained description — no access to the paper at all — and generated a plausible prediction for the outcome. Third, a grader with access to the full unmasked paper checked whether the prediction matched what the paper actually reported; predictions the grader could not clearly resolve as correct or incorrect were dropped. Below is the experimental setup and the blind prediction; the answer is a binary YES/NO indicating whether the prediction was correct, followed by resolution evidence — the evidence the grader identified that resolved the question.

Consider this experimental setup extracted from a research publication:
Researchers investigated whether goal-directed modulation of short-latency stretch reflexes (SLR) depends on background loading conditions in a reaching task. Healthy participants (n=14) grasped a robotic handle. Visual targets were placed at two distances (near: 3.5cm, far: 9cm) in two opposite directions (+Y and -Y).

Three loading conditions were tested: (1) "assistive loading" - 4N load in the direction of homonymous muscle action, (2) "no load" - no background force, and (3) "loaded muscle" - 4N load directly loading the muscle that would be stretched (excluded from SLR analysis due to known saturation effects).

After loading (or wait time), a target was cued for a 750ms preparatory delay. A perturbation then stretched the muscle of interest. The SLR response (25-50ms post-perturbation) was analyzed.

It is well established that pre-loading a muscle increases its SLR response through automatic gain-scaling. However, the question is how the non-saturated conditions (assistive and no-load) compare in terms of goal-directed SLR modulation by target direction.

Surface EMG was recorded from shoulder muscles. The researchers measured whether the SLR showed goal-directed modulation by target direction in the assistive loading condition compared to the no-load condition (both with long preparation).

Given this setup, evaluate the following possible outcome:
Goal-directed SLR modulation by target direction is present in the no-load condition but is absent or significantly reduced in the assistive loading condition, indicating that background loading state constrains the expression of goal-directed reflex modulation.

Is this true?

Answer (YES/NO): NO